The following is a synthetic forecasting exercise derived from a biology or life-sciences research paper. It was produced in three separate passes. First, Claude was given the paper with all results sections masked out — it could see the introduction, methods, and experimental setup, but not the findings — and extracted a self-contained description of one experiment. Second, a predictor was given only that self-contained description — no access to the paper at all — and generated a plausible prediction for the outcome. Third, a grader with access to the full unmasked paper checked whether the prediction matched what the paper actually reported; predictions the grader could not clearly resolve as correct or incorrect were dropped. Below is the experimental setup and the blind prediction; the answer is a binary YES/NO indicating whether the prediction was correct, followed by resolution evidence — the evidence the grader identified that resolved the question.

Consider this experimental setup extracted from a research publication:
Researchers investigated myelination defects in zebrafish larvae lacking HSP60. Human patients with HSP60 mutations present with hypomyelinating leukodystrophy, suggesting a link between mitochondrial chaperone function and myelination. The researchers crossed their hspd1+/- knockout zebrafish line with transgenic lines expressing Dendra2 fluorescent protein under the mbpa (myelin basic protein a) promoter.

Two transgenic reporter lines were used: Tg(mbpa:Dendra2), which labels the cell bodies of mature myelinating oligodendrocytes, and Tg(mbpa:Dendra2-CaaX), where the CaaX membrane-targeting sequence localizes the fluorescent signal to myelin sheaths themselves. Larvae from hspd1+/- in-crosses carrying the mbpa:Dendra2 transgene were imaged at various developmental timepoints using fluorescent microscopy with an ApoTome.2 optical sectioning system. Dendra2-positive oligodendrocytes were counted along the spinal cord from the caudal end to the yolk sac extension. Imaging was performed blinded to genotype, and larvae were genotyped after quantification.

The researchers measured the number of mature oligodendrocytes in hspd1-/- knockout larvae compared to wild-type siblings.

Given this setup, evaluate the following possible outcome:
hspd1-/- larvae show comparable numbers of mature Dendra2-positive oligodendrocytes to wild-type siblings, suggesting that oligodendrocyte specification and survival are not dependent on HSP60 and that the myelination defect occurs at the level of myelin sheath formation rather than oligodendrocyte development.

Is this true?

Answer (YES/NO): NO